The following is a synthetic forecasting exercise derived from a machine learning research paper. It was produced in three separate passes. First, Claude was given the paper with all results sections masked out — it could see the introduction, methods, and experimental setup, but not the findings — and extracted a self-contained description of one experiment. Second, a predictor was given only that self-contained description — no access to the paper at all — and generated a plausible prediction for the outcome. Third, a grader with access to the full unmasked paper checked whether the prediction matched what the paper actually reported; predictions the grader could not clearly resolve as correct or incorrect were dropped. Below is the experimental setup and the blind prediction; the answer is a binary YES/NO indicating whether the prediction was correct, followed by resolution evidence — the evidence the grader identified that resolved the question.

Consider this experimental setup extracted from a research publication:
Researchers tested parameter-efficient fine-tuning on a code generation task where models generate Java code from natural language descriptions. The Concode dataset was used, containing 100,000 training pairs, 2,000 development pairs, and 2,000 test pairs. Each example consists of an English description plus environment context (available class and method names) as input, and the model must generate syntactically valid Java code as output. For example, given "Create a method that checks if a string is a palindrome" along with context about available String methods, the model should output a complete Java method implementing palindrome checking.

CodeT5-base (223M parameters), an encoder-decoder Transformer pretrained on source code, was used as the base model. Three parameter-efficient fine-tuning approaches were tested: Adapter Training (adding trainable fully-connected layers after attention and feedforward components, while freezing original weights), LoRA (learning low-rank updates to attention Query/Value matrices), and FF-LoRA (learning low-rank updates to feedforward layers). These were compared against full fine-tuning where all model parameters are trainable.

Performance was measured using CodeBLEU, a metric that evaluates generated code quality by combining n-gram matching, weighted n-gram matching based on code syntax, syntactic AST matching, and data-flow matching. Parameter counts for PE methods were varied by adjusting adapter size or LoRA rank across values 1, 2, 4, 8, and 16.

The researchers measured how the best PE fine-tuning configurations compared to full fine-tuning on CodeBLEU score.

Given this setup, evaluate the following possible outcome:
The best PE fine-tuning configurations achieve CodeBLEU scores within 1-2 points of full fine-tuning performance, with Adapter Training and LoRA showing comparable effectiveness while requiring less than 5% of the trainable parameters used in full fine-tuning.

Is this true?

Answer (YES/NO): NO